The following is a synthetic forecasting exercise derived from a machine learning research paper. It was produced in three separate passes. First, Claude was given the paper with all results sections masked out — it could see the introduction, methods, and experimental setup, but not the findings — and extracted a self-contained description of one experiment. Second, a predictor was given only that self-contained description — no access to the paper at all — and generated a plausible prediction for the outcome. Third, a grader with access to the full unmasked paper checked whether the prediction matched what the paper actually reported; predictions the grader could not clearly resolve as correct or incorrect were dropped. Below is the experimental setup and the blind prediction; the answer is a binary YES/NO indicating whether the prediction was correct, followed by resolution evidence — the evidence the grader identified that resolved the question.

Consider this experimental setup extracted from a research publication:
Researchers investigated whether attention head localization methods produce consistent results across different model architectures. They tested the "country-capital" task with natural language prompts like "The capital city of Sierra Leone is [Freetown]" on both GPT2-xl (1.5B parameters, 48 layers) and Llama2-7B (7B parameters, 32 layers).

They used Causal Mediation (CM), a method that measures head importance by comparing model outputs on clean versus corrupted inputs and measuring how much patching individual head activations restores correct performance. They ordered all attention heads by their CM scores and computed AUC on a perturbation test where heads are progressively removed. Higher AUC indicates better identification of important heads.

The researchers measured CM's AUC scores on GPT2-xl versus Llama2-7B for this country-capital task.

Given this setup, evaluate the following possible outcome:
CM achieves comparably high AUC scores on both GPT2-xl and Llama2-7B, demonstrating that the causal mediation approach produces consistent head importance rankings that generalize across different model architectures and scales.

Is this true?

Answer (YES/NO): NO